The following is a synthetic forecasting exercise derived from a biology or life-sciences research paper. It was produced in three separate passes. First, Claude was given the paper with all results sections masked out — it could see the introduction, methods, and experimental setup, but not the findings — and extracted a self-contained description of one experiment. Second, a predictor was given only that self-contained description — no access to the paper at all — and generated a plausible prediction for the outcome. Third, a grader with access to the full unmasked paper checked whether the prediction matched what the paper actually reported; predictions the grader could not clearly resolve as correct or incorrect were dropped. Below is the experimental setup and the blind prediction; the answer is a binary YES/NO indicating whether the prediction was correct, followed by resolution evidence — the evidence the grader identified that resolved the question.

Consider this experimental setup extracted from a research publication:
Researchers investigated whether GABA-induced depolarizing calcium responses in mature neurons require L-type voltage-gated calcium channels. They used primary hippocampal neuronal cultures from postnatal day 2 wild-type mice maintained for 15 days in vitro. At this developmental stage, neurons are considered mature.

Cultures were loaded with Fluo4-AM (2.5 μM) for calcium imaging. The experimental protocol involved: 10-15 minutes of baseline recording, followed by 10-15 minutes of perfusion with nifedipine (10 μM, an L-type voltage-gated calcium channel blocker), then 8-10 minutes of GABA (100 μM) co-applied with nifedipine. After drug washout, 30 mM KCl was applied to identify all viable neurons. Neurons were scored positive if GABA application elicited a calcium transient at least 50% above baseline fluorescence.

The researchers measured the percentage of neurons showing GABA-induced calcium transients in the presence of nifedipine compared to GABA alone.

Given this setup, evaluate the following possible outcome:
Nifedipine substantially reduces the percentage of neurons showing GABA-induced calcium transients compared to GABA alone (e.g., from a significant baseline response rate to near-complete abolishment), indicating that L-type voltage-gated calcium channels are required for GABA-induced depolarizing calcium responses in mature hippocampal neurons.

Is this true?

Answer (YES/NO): YES